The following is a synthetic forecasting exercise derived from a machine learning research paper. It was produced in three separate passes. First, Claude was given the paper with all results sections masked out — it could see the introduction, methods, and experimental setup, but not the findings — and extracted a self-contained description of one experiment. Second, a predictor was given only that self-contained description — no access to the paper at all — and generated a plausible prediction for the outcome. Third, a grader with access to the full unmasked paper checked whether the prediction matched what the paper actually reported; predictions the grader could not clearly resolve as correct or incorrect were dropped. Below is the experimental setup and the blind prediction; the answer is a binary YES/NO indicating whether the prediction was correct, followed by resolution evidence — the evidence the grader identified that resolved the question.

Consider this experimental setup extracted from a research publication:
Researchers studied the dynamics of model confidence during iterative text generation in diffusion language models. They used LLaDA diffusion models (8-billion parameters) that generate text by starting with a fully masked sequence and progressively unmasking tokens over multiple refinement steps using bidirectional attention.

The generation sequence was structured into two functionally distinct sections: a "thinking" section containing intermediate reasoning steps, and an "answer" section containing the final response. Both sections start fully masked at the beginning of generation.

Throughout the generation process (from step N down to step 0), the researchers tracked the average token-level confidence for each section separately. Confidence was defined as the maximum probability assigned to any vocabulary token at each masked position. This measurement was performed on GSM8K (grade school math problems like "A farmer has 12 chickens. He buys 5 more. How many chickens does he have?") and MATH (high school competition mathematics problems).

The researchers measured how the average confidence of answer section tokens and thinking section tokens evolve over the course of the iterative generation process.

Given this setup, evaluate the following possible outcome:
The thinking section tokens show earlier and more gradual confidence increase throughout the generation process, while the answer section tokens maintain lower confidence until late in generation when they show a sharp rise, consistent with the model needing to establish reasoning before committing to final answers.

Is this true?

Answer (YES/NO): NO